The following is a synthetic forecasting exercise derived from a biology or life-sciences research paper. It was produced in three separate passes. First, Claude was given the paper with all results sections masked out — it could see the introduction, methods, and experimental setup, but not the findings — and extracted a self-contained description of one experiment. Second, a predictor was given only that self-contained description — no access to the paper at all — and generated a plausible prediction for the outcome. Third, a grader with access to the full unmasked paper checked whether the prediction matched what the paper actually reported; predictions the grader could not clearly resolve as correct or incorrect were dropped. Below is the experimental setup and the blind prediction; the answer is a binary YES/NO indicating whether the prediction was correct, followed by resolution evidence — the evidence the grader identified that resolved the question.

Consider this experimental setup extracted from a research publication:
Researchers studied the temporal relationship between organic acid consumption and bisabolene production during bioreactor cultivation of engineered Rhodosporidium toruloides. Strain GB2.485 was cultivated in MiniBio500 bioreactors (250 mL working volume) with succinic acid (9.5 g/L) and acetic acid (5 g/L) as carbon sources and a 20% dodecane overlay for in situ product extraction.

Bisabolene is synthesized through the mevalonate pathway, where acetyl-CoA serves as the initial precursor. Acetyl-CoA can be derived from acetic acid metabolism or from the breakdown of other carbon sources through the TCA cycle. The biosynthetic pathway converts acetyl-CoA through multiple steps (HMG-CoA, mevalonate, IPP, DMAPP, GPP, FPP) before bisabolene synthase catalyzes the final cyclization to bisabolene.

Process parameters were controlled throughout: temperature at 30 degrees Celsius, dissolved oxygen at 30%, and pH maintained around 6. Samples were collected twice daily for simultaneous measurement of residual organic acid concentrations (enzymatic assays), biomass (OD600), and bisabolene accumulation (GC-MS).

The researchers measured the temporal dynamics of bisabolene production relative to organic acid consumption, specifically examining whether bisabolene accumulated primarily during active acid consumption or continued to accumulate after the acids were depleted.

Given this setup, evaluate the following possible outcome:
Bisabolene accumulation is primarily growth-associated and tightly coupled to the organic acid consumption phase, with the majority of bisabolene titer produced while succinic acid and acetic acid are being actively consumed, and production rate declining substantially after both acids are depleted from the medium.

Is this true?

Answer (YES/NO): NO